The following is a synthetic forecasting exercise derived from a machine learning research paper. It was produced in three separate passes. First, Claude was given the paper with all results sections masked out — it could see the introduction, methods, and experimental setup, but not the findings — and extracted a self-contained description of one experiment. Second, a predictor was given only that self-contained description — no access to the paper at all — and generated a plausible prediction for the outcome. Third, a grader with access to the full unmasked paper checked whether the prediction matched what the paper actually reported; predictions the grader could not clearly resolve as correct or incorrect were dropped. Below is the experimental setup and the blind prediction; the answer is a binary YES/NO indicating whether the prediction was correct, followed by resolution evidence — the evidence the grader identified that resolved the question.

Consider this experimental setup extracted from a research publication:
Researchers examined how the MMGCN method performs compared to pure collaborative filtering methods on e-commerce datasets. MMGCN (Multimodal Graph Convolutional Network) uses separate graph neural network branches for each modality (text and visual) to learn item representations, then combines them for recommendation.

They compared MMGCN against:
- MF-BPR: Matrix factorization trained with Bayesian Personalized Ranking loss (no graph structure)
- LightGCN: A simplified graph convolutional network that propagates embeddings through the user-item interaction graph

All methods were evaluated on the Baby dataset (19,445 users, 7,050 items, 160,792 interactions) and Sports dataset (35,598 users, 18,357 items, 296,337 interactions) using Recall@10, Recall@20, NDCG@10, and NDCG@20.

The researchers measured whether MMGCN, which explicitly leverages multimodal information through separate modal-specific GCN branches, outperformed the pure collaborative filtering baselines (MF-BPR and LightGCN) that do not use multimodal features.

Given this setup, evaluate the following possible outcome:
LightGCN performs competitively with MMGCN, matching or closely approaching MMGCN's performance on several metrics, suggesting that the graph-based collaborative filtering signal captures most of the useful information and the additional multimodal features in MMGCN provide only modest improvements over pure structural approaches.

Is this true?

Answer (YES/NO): NO